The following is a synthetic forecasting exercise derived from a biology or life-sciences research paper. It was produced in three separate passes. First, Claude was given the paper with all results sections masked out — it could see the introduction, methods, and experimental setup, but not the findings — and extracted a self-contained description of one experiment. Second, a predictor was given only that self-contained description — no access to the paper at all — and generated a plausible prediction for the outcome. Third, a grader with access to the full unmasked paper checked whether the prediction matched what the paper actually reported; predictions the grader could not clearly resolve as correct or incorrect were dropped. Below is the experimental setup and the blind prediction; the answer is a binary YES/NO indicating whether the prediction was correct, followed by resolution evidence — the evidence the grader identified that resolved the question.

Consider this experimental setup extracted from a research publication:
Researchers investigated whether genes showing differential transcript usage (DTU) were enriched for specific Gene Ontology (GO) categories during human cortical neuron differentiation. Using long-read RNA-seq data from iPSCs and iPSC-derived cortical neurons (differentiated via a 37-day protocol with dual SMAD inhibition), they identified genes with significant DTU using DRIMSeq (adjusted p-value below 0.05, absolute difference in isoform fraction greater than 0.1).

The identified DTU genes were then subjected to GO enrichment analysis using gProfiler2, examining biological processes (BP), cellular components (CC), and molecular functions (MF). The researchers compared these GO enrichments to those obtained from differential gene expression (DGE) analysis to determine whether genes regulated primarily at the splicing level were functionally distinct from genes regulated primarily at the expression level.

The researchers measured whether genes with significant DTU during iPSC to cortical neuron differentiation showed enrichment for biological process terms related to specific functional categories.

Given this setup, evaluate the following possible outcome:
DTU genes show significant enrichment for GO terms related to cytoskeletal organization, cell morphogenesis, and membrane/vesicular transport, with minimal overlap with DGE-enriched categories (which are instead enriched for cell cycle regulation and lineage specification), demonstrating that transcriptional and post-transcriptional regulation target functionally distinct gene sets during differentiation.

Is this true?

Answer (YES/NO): NO